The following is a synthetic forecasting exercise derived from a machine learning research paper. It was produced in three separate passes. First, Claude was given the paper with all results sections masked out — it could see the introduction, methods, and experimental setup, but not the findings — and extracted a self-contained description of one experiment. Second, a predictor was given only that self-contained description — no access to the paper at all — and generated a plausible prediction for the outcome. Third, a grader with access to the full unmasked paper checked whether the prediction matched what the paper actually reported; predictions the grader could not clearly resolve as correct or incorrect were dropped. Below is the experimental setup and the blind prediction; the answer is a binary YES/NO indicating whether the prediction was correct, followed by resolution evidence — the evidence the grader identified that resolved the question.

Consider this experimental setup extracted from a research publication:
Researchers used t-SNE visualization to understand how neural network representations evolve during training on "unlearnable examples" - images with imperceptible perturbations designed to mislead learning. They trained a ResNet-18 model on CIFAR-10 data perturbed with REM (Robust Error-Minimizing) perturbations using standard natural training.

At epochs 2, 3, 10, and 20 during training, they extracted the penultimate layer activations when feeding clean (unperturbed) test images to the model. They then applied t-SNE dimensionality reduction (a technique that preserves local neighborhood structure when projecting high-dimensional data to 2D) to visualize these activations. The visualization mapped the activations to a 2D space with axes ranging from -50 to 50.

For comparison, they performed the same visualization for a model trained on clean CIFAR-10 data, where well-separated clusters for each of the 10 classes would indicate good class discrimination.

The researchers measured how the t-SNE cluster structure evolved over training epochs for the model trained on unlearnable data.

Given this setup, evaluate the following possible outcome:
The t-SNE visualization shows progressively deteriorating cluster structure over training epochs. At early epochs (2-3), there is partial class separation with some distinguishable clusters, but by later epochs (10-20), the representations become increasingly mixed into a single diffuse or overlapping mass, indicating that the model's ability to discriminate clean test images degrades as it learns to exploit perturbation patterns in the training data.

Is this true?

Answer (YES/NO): NO